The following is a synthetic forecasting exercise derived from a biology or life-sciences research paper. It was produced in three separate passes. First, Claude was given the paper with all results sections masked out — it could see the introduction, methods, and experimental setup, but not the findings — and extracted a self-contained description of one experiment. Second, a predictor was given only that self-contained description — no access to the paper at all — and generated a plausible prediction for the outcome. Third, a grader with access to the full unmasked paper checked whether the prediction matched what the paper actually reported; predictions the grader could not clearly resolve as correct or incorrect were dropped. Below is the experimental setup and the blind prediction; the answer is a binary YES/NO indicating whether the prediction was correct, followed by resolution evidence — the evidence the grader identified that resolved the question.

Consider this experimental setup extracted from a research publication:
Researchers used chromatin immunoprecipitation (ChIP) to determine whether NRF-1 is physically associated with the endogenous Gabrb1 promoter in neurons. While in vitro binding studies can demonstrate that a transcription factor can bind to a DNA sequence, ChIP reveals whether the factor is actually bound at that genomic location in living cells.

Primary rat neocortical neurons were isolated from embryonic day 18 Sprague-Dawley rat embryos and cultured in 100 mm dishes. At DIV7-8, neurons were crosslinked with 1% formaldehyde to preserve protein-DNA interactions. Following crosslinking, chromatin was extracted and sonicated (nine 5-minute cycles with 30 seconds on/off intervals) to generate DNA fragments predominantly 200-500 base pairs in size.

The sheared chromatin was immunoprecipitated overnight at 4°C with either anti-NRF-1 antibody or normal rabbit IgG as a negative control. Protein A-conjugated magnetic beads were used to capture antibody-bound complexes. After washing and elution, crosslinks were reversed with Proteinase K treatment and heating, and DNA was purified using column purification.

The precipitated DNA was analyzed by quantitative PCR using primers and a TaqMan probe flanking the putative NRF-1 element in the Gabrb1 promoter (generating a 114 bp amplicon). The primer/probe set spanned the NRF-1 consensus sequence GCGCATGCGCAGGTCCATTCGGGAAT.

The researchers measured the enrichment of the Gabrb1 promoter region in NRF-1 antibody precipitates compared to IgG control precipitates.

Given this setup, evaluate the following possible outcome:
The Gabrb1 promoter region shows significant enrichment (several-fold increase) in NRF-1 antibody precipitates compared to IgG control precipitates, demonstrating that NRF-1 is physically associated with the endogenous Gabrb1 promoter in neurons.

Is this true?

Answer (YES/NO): YES